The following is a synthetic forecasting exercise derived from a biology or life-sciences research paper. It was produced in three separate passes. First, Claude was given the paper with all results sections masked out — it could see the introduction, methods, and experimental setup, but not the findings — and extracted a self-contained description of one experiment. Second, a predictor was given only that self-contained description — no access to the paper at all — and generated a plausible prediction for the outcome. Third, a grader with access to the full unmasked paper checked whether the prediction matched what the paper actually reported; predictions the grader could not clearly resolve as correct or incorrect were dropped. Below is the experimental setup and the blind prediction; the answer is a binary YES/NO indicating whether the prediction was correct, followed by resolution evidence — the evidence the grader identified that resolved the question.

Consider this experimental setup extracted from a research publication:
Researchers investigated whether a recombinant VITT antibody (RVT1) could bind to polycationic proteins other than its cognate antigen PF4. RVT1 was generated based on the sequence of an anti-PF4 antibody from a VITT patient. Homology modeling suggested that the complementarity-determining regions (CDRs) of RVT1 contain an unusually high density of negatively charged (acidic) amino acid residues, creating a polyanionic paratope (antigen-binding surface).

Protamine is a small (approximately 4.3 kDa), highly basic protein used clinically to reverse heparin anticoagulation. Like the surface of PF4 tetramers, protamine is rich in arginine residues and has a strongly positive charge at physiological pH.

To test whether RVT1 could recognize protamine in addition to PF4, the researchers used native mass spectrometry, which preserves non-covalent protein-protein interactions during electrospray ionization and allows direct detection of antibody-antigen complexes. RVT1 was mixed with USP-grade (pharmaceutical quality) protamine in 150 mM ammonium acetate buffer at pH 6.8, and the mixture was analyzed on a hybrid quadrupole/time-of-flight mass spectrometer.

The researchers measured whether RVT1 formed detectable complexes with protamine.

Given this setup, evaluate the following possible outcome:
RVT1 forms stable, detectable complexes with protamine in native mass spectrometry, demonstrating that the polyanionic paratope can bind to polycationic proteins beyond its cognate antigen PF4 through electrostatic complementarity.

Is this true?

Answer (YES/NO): YES